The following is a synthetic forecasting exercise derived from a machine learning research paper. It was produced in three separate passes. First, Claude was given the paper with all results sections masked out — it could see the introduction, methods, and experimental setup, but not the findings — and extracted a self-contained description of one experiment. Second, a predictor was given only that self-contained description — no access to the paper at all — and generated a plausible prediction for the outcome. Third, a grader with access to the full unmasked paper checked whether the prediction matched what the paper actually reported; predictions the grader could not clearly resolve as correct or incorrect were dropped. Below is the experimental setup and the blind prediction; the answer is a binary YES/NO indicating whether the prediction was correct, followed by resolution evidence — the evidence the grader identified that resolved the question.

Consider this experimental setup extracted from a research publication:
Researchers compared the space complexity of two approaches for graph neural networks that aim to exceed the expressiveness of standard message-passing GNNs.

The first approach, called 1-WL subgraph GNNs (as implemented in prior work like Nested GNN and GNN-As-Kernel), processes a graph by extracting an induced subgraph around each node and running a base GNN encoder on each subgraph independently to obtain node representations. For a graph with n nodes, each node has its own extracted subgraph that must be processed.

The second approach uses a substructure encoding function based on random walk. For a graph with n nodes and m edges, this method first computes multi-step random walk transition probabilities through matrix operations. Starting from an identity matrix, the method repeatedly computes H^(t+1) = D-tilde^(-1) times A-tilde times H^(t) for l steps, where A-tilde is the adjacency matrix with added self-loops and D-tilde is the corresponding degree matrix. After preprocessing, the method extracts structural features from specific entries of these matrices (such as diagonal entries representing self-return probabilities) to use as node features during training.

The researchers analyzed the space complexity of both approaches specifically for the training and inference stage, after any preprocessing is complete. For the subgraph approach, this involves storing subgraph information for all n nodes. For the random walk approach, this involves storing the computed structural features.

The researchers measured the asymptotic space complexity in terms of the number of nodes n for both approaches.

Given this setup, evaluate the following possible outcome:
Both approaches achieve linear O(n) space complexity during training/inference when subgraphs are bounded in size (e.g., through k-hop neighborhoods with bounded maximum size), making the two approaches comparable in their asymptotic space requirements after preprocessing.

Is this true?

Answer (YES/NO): NO